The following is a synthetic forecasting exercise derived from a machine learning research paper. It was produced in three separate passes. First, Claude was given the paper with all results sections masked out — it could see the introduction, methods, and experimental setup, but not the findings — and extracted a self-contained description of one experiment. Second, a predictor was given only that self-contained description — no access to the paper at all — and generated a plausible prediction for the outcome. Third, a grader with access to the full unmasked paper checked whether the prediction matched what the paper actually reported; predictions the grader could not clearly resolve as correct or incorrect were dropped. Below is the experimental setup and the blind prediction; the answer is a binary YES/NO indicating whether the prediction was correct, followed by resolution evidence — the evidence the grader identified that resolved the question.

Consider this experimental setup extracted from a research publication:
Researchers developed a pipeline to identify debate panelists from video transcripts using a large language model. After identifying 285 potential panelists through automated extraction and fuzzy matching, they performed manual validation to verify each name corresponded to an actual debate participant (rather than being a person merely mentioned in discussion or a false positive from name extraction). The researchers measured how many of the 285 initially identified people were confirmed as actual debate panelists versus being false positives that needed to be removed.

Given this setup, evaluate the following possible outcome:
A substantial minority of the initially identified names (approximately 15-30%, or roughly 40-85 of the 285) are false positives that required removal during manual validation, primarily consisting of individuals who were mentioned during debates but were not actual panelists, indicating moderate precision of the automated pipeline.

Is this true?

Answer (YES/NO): NO